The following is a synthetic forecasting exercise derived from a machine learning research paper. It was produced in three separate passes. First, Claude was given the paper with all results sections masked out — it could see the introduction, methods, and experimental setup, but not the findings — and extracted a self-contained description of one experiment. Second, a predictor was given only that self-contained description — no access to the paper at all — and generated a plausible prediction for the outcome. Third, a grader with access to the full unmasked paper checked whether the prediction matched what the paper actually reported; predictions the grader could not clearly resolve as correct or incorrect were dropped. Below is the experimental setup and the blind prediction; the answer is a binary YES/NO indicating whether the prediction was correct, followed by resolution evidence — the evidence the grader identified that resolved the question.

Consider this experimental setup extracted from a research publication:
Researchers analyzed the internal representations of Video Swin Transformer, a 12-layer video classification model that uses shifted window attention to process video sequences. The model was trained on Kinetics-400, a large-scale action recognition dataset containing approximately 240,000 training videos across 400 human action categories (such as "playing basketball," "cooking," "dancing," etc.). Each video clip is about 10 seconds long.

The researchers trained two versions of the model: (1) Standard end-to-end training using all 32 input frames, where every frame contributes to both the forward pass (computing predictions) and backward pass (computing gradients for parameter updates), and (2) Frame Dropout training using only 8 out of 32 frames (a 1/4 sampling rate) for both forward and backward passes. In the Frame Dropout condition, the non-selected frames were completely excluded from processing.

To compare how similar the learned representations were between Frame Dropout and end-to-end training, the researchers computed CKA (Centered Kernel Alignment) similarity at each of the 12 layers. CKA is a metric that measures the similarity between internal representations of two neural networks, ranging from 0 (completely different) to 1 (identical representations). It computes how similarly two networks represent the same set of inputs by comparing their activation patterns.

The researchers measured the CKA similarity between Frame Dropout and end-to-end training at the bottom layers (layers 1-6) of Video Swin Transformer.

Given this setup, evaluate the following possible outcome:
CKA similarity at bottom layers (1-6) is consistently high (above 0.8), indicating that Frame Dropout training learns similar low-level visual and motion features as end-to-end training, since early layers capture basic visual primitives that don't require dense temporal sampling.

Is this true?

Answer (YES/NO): YES